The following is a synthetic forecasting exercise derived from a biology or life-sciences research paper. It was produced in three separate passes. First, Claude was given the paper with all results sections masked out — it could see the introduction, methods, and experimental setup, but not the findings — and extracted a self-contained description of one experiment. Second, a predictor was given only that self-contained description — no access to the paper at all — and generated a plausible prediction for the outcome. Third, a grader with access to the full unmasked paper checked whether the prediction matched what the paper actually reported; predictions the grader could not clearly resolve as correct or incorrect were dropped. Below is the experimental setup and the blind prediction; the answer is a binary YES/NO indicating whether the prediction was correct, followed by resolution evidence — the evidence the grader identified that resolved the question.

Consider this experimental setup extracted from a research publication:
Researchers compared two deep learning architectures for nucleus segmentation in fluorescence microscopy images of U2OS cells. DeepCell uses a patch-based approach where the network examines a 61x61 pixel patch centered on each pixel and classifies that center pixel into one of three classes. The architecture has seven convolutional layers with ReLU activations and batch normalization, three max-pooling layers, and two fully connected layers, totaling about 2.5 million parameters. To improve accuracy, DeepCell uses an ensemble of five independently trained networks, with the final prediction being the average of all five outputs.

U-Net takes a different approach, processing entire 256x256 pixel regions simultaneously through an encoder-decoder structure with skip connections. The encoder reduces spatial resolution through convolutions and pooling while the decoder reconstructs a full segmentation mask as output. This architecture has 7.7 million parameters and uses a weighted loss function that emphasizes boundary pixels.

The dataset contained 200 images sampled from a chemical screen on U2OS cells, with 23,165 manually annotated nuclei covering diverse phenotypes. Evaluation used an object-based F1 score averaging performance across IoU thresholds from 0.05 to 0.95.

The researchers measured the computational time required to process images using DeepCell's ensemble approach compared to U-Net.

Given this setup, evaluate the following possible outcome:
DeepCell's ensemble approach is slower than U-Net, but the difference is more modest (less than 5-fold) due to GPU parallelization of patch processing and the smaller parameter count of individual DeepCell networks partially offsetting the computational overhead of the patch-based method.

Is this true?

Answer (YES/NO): NO